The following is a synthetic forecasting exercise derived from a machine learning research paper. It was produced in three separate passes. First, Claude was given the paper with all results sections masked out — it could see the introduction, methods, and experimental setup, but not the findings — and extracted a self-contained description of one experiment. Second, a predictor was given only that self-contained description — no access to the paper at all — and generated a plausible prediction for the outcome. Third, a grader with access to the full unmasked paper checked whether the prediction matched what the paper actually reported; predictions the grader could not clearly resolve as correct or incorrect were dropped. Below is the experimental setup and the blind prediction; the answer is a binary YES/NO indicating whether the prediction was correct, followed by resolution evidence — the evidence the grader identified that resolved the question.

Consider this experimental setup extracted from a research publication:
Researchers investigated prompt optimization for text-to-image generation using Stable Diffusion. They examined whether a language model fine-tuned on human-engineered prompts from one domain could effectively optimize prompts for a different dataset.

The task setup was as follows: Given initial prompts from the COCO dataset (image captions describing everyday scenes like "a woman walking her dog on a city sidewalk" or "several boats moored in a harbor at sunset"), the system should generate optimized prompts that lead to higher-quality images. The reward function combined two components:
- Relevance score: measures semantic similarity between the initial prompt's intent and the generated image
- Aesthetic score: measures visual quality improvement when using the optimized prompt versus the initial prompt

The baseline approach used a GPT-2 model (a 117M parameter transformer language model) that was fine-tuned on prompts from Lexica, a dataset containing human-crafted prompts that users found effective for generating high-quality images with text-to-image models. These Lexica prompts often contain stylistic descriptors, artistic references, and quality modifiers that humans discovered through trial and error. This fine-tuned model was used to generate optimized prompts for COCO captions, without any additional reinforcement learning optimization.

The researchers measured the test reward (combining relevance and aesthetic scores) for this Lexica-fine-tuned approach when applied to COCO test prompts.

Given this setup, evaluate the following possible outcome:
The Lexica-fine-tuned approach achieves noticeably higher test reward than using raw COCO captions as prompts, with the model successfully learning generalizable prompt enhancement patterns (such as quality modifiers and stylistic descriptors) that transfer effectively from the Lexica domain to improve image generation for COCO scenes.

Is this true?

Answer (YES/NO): NO